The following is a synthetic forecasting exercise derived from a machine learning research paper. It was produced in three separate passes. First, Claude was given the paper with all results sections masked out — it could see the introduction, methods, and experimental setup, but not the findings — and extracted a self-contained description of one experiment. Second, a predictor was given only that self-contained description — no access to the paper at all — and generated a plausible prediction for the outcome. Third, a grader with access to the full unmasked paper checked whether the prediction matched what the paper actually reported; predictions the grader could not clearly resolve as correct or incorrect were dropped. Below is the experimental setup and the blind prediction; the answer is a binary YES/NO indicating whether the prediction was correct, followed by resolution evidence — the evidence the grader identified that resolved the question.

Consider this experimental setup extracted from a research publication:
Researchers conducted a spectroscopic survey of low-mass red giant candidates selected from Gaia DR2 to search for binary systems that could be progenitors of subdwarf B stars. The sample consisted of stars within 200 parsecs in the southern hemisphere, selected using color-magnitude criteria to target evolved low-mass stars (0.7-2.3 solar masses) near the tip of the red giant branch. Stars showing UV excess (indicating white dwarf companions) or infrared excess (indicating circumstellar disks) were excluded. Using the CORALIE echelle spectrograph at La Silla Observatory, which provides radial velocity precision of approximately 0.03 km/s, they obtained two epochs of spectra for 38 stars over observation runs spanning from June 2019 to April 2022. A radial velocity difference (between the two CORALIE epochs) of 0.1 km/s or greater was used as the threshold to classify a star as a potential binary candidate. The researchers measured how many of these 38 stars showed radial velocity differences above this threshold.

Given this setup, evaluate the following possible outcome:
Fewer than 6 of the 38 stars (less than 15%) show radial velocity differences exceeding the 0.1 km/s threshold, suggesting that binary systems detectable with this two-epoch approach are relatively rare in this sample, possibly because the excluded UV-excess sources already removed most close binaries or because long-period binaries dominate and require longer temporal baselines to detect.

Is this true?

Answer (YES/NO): NO